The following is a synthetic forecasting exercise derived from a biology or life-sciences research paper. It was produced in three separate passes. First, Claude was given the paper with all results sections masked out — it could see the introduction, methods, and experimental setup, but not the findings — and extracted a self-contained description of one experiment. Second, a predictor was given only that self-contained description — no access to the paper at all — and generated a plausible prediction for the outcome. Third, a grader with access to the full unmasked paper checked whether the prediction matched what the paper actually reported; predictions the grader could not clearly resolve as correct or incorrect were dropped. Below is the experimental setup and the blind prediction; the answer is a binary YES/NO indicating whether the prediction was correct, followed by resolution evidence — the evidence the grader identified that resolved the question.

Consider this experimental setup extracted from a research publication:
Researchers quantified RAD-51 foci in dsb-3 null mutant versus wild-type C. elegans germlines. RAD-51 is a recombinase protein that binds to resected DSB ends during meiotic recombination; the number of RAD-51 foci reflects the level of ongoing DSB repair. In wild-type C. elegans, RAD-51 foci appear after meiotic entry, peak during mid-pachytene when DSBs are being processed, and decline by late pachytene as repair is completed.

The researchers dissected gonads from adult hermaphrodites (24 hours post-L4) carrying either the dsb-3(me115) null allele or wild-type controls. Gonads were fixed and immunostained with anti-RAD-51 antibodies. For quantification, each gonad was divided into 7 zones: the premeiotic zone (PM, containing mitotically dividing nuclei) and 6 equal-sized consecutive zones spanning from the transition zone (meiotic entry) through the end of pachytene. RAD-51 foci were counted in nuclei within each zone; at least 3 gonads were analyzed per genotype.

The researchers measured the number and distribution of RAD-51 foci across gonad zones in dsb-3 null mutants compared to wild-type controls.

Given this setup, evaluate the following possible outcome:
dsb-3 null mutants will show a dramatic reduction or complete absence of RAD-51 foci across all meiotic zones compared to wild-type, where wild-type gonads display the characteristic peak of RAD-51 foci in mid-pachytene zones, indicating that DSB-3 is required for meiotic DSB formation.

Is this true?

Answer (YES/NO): YES